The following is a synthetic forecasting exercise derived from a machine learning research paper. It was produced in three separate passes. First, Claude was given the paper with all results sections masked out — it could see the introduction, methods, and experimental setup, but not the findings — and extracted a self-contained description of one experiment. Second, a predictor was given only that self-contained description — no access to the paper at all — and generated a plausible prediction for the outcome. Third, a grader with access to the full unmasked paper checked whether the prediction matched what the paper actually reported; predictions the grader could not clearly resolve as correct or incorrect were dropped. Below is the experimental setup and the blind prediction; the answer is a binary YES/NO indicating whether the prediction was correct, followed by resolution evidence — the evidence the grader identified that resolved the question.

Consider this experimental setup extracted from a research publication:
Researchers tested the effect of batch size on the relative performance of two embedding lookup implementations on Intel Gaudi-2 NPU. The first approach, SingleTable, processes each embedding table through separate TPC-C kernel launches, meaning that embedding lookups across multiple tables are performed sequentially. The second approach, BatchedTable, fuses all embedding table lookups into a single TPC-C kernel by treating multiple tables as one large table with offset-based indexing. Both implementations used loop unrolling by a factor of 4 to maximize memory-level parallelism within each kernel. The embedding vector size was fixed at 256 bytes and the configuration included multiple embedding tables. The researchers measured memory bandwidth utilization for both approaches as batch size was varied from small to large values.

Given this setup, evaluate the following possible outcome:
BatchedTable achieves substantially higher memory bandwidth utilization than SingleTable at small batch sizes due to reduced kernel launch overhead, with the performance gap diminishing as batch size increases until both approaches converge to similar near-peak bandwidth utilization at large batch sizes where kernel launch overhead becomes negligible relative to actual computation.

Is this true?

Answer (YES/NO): NO